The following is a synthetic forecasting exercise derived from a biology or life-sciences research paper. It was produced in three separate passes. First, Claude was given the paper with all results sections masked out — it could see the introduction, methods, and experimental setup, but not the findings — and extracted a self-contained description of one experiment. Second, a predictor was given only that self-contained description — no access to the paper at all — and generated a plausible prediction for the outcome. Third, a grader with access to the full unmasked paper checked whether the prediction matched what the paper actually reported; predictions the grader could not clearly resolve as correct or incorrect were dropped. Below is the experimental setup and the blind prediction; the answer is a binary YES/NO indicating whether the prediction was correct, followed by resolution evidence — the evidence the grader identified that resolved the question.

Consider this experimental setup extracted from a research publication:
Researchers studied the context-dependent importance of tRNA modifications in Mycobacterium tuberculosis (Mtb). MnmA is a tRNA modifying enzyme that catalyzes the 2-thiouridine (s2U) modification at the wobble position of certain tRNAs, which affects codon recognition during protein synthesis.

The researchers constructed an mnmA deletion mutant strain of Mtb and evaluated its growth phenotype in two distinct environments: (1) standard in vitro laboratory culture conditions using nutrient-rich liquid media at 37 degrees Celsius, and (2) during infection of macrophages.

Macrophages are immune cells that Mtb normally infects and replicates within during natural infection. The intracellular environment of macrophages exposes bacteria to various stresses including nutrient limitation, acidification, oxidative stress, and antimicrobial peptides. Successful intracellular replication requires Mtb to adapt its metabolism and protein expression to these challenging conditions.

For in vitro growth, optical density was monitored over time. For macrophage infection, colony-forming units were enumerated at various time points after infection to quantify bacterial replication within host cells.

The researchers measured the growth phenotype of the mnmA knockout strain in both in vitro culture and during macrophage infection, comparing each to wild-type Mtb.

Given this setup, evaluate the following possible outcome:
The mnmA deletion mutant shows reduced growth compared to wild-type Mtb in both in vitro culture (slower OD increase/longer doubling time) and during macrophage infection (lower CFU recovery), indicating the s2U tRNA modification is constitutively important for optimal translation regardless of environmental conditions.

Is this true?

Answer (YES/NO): NO